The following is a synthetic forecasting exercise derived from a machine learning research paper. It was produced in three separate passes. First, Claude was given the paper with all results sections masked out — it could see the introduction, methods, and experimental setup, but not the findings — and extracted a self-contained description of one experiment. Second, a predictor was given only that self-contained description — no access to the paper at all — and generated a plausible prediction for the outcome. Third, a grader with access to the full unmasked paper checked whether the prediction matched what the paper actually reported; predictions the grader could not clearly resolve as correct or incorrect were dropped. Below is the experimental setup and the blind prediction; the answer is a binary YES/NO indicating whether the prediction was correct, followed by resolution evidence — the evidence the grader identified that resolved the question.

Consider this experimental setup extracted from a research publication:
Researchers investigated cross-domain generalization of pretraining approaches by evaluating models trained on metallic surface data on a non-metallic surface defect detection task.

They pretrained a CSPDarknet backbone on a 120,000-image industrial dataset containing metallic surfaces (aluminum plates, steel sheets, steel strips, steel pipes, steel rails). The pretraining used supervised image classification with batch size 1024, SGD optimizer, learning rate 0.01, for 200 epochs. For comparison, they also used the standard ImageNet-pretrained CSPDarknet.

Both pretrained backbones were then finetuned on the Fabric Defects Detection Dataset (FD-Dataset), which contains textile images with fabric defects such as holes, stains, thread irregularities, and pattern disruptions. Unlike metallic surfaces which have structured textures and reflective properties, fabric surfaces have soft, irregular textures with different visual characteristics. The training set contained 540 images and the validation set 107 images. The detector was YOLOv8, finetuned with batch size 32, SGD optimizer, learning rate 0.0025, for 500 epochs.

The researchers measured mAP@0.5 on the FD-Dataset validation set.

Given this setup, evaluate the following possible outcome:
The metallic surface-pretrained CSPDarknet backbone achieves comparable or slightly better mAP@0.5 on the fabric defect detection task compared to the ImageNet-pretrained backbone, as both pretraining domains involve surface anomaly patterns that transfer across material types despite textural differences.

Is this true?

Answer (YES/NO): YES